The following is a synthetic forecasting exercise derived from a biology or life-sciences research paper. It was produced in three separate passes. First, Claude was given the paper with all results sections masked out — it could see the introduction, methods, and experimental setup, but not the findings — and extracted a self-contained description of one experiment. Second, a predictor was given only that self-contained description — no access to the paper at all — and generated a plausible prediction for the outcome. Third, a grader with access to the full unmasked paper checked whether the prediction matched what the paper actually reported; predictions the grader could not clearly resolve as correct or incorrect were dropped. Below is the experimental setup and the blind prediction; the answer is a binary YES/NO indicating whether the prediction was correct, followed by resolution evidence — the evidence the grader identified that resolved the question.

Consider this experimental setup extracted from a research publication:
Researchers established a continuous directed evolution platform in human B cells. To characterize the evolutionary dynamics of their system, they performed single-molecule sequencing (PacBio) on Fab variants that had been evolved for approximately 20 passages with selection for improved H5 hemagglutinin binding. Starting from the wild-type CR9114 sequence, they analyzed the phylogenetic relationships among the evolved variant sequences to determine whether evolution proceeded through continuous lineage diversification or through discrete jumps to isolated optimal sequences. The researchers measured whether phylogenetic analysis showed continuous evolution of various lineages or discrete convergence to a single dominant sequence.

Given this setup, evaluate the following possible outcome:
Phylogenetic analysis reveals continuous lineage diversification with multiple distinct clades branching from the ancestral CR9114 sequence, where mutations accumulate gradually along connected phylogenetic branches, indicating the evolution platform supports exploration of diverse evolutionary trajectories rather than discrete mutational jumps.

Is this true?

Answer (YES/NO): YES